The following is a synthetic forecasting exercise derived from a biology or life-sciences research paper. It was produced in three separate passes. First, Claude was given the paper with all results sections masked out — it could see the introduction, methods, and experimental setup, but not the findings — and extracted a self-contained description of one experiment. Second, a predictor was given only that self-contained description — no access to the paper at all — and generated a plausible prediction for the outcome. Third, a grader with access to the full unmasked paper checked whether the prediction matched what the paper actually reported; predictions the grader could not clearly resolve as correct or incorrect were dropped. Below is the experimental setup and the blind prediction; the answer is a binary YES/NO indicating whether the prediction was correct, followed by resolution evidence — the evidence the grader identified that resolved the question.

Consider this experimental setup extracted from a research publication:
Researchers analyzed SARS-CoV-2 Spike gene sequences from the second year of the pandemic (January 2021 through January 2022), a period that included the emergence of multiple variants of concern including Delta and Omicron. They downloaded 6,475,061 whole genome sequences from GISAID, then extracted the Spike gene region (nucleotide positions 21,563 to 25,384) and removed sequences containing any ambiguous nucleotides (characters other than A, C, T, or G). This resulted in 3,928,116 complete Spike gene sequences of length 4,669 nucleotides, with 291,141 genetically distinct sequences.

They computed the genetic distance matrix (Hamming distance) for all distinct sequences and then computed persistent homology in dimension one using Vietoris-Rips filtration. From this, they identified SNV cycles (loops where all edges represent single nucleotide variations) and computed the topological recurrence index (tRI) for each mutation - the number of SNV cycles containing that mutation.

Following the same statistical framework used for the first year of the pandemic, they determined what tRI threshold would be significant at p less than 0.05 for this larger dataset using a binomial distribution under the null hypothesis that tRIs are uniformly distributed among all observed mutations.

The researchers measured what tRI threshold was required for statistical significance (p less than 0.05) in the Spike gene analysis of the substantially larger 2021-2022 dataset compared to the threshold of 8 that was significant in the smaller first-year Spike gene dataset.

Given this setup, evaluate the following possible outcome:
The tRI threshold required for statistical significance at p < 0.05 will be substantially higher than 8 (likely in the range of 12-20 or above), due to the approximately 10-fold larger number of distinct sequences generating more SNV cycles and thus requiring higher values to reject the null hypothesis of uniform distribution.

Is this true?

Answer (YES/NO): NO